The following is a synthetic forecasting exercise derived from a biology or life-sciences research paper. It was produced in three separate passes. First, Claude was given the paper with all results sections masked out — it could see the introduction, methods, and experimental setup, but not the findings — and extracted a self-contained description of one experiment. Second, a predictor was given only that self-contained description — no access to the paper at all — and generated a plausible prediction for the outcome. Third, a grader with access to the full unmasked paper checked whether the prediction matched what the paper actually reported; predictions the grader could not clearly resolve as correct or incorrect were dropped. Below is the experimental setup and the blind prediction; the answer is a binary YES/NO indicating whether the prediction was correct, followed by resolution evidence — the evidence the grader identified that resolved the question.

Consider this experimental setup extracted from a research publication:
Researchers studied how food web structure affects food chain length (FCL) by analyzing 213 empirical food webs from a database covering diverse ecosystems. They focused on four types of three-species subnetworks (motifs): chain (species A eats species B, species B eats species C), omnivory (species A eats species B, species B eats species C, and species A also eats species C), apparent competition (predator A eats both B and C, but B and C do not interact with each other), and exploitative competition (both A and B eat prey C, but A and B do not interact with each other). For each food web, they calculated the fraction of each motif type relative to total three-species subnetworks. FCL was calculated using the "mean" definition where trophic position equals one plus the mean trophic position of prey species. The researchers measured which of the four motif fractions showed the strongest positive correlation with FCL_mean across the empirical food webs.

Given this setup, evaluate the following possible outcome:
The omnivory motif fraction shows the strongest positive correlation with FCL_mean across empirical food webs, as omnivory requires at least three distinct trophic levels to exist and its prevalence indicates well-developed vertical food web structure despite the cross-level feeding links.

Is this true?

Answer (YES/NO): NO